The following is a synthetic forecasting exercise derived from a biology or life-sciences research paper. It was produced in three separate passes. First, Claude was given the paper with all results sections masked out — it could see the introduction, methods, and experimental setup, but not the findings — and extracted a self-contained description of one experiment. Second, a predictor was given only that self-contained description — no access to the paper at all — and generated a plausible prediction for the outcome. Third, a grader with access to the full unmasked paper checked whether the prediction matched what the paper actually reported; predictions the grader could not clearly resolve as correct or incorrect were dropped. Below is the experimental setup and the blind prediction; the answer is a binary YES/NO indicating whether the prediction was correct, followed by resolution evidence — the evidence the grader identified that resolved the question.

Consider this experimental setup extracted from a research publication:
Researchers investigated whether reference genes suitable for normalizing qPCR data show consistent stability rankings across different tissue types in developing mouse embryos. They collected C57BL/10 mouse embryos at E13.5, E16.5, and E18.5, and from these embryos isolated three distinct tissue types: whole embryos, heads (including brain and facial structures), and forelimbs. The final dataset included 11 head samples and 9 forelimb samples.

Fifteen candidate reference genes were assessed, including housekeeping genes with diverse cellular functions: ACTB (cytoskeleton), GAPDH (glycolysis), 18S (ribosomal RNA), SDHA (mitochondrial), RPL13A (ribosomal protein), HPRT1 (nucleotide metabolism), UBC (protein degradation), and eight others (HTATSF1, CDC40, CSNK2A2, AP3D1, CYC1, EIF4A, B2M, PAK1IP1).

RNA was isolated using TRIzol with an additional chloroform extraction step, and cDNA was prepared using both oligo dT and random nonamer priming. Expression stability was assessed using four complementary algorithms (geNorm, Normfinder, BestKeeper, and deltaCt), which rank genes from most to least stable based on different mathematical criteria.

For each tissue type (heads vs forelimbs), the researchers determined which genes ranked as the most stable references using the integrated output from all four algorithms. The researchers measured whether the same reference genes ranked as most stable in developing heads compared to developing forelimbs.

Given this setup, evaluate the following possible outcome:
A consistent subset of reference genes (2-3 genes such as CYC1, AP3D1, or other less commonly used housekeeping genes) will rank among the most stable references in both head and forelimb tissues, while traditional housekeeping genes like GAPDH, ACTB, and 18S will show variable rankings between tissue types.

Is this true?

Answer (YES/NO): NO